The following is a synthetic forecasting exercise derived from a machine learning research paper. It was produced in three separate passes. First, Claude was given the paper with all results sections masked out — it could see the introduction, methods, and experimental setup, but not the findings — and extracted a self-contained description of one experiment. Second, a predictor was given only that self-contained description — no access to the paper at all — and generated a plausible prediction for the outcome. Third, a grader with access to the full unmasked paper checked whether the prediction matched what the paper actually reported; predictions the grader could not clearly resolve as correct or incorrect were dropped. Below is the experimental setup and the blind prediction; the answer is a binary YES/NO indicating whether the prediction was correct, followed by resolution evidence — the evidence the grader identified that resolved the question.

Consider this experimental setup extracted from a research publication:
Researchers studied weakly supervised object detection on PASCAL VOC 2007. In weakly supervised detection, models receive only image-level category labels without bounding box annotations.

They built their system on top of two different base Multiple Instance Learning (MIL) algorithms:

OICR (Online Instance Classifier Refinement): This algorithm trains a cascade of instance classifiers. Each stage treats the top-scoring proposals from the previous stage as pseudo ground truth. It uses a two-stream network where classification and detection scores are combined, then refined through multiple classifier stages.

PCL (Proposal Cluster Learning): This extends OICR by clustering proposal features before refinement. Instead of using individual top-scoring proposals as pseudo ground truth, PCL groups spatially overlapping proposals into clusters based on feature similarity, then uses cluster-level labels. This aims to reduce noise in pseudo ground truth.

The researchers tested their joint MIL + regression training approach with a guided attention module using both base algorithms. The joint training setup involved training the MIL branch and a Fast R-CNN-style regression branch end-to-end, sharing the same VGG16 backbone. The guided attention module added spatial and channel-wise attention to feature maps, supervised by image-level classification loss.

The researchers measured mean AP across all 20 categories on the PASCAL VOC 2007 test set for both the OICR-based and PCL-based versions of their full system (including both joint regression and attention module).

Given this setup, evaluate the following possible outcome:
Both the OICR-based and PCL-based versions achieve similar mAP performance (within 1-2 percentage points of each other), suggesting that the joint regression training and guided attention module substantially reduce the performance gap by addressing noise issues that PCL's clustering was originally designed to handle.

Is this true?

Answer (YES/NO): NO